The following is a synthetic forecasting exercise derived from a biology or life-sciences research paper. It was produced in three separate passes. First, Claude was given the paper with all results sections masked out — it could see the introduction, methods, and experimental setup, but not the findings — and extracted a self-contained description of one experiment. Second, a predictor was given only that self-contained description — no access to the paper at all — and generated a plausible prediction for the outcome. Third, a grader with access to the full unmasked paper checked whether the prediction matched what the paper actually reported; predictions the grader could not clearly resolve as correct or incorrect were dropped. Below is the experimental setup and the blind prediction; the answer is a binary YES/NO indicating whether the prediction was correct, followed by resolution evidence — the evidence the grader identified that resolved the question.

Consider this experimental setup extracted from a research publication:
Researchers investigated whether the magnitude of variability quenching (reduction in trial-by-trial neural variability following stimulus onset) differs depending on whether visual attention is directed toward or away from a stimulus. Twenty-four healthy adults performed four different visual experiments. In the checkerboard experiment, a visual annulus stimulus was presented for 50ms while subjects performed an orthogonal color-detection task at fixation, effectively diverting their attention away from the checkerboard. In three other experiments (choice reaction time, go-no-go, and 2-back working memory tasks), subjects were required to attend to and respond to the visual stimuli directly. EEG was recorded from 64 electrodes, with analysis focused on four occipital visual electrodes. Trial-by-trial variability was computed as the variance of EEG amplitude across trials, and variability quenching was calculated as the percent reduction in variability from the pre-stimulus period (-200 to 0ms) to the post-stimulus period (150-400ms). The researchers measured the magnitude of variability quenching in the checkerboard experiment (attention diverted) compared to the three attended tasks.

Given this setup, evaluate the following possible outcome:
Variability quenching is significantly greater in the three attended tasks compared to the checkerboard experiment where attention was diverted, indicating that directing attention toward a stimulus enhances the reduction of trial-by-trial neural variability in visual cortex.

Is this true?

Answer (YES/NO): NO